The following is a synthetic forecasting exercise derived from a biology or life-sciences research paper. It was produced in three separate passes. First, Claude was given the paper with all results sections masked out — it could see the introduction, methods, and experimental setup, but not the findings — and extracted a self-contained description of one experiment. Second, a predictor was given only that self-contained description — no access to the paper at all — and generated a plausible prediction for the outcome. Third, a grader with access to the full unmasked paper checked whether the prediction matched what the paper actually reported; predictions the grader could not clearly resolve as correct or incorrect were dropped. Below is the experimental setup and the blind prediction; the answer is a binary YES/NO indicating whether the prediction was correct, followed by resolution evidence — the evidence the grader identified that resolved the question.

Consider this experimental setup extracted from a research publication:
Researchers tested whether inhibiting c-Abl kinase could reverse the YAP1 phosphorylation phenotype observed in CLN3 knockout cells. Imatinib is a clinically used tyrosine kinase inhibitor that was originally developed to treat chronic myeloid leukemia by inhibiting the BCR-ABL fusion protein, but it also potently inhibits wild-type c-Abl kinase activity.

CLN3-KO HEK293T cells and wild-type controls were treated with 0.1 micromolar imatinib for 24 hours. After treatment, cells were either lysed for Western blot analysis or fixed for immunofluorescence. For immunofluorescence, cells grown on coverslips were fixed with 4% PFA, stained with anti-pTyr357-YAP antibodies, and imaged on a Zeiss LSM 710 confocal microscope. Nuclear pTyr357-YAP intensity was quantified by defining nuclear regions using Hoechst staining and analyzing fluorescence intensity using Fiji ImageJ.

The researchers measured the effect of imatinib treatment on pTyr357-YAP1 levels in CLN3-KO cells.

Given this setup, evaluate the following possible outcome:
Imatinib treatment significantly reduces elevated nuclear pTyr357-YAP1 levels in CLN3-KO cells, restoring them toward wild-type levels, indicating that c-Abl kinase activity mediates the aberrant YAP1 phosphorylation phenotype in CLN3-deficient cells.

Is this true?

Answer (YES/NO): YES